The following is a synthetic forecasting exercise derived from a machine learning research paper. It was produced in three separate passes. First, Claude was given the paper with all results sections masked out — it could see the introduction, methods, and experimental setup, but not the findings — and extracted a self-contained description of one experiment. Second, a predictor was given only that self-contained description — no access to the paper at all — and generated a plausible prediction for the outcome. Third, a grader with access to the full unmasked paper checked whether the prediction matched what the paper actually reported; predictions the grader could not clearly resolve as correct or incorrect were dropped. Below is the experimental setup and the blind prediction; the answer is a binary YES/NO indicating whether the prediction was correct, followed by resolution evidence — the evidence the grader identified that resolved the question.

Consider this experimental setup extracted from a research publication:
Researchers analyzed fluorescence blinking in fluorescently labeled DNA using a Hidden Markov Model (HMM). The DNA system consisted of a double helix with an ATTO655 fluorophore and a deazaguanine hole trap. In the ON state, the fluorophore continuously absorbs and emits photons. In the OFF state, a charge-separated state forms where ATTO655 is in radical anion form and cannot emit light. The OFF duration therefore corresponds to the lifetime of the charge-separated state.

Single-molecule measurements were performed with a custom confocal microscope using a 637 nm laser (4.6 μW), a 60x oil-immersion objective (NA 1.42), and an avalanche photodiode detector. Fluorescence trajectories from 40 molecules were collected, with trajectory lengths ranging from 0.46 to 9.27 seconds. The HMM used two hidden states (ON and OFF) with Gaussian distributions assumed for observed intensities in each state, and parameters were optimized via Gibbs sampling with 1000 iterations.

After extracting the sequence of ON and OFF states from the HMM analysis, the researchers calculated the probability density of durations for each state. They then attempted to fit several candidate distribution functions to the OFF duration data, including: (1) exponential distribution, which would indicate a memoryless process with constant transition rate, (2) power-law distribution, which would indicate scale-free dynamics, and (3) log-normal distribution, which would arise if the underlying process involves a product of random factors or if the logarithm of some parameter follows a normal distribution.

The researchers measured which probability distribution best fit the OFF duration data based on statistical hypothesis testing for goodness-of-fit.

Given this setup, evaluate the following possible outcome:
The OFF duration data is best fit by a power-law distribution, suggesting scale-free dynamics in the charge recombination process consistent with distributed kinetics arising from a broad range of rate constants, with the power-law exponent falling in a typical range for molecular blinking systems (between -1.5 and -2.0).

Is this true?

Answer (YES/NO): NO